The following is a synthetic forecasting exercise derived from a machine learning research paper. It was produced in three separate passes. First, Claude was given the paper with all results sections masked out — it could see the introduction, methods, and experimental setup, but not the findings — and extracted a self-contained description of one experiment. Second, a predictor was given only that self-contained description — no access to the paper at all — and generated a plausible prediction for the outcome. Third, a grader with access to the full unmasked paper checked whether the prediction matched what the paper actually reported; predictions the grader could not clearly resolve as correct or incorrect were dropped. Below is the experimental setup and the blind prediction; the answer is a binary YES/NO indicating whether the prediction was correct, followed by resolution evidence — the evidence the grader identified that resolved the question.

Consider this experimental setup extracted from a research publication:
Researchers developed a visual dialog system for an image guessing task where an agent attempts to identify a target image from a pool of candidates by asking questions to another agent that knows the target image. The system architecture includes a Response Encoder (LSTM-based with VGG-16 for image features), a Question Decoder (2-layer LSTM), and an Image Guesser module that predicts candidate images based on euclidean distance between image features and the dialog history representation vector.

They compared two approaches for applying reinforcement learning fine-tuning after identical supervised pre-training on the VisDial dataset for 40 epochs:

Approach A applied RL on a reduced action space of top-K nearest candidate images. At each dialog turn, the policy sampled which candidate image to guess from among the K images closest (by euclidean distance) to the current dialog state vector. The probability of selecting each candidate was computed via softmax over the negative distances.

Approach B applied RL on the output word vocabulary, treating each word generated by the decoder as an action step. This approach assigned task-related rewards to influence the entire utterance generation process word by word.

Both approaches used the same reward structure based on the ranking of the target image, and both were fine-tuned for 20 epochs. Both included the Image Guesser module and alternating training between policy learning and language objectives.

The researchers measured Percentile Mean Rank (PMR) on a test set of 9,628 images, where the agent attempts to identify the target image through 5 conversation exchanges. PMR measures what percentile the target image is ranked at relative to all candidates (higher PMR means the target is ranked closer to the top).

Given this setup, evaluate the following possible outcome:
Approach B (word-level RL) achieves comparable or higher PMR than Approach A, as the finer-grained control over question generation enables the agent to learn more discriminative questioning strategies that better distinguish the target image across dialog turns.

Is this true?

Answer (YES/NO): NO